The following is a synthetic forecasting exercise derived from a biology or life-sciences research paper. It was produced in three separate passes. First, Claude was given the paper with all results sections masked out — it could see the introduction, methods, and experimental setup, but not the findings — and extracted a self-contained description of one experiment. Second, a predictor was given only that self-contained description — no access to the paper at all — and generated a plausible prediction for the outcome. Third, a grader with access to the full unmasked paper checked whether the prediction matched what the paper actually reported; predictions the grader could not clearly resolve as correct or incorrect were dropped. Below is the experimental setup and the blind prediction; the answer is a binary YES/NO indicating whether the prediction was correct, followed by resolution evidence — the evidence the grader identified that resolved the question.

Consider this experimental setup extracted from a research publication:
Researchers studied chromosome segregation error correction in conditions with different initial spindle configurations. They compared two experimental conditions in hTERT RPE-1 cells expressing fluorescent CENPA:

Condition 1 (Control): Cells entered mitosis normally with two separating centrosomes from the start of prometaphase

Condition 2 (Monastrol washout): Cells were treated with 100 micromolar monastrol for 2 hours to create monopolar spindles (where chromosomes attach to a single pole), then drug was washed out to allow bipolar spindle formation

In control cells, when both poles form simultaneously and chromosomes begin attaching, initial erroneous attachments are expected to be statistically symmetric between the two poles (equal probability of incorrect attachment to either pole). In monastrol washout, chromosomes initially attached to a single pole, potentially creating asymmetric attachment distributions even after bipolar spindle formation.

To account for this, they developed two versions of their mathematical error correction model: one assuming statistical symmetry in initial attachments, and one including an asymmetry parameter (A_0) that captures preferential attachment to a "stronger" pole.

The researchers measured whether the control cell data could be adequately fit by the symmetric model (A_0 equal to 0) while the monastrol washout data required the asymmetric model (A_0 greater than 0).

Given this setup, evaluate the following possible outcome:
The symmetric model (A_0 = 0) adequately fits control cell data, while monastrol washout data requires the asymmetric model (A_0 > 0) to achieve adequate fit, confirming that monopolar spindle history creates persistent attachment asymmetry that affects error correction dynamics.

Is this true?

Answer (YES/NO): YES